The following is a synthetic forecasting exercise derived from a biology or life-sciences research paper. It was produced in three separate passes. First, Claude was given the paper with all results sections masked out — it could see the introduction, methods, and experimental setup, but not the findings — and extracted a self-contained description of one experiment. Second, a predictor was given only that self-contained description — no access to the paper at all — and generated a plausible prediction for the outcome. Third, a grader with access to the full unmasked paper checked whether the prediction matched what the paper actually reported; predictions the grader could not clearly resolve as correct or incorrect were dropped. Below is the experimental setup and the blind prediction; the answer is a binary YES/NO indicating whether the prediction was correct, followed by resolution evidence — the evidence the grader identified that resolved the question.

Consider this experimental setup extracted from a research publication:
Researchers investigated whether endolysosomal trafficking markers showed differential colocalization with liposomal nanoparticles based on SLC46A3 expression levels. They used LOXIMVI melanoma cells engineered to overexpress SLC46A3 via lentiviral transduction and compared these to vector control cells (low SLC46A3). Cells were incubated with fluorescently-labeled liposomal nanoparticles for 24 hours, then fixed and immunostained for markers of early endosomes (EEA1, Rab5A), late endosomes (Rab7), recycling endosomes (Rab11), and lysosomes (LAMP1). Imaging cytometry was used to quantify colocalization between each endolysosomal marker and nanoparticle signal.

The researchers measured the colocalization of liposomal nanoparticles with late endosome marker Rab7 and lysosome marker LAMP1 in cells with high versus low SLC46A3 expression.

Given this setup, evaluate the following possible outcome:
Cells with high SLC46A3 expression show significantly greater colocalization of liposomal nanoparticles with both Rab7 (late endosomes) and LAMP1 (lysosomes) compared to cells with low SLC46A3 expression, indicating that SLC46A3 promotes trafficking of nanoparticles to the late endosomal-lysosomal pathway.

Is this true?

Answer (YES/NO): NO